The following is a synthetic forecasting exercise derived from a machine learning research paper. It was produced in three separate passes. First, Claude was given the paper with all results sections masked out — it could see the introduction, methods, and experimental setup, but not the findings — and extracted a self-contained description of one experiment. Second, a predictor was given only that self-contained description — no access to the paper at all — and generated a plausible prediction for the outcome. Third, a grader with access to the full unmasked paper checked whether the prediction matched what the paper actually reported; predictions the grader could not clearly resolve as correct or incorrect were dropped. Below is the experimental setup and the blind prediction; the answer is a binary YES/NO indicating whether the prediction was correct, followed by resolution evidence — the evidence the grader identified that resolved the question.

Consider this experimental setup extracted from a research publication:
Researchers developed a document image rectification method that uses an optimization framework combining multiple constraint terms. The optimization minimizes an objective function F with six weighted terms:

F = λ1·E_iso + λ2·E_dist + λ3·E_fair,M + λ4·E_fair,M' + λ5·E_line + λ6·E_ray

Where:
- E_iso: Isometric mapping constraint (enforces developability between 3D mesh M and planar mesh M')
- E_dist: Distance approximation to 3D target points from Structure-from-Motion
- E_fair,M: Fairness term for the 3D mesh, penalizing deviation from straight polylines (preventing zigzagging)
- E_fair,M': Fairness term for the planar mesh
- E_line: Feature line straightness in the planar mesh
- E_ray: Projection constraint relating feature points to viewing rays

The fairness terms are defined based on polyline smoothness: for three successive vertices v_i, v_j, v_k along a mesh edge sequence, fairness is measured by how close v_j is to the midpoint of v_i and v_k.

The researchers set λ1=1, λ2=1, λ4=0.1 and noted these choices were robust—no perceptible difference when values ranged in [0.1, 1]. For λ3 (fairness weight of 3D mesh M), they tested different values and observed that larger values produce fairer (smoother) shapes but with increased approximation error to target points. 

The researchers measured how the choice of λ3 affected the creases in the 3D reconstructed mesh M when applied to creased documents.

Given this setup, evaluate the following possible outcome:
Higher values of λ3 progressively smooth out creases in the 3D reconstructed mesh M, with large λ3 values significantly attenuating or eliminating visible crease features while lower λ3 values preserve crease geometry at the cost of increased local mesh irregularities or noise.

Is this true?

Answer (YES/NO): NO